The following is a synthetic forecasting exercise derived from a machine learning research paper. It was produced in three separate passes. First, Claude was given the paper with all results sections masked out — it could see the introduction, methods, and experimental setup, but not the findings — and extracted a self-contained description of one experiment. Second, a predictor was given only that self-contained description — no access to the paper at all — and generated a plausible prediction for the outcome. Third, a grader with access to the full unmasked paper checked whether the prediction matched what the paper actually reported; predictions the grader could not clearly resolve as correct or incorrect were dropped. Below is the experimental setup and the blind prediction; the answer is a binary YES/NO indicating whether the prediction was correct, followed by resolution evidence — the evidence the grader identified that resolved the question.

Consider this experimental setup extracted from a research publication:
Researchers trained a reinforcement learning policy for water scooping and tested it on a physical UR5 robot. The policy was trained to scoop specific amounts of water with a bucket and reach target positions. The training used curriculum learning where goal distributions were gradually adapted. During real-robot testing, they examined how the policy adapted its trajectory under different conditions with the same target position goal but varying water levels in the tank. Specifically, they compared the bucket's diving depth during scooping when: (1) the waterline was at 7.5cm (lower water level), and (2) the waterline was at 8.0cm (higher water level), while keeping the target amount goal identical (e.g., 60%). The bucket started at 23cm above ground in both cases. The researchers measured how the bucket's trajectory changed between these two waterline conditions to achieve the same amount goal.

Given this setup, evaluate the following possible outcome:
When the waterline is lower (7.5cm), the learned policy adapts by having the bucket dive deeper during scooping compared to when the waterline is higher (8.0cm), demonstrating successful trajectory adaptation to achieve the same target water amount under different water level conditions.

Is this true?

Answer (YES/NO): YES